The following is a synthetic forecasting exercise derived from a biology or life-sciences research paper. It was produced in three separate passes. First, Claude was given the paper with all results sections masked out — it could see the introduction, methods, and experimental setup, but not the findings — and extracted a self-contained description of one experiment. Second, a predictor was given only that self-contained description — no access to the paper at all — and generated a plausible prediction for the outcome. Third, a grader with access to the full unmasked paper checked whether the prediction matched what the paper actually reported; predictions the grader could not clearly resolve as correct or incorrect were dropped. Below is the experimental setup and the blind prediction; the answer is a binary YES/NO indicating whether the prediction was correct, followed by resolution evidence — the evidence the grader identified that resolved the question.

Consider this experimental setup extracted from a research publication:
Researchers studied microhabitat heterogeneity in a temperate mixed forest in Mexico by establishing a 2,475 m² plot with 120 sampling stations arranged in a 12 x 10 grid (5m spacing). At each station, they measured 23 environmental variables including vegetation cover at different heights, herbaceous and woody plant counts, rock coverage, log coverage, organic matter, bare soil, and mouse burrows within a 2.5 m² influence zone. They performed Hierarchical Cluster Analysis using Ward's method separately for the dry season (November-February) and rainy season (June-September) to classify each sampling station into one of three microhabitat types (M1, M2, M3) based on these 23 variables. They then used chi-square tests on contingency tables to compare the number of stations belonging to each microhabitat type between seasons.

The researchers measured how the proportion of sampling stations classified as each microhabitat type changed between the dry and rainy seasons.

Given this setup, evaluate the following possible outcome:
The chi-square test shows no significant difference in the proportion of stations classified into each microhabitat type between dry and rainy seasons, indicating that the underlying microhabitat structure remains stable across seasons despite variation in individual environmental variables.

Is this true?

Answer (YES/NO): NO